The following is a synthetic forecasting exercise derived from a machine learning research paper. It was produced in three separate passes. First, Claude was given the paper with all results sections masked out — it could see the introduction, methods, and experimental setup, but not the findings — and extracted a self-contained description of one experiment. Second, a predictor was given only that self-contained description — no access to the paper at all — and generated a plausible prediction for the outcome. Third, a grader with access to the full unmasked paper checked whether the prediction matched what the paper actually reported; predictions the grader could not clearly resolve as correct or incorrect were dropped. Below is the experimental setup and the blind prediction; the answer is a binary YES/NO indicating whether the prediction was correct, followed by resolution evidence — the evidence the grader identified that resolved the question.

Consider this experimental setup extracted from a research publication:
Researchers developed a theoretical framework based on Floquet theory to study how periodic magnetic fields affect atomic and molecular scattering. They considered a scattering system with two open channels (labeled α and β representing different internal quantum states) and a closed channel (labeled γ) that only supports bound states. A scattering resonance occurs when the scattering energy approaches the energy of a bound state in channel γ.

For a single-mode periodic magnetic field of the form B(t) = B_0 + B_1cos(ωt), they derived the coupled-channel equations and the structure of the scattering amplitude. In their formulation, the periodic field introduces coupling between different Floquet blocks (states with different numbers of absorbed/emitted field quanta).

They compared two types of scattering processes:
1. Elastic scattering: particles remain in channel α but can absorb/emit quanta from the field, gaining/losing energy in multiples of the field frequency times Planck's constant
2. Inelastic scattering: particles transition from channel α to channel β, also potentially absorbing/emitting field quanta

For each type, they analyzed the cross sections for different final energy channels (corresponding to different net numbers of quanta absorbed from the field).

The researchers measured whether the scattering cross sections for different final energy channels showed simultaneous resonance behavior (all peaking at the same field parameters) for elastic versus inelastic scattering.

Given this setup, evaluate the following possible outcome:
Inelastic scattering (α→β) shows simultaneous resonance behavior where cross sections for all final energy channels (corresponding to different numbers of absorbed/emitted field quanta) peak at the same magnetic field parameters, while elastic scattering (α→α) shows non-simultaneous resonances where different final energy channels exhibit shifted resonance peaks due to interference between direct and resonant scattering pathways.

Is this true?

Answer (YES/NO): NO